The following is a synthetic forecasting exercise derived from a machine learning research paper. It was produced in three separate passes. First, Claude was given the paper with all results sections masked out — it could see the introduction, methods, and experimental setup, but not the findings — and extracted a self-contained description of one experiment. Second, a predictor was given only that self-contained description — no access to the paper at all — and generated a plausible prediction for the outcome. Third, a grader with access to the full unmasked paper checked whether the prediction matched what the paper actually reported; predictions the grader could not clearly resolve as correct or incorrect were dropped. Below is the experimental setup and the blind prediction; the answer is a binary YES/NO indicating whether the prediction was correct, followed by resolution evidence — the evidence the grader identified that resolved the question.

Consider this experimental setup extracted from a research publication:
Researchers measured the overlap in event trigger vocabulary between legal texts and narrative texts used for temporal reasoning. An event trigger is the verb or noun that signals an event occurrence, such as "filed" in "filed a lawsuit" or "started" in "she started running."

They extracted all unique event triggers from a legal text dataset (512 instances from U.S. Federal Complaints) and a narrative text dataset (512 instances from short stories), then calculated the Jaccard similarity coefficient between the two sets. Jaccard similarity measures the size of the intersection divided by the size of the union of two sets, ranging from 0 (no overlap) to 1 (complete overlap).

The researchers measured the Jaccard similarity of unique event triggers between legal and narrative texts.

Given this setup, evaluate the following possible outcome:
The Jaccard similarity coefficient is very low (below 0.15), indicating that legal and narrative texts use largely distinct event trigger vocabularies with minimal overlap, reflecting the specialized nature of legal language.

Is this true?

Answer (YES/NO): YES